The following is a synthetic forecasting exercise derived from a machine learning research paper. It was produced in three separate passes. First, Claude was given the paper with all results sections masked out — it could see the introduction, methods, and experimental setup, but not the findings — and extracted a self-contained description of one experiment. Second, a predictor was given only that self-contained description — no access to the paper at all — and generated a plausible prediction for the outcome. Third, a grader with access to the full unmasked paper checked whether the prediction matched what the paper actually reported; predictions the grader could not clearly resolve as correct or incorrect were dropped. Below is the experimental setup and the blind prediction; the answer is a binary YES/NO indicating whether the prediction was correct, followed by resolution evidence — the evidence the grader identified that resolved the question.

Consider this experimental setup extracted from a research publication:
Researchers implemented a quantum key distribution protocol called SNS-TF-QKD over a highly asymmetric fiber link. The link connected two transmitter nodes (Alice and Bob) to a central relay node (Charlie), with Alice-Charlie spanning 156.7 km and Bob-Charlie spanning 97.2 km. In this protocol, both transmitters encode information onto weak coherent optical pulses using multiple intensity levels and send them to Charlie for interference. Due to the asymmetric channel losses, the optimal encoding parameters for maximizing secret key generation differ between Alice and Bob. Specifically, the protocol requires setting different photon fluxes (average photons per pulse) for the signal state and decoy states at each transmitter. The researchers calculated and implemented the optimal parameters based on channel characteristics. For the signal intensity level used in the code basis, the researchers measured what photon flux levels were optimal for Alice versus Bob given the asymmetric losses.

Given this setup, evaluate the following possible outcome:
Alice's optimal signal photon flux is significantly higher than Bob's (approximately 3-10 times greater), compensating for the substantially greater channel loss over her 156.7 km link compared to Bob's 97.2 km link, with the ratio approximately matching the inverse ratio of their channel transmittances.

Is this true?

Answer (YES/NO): NO